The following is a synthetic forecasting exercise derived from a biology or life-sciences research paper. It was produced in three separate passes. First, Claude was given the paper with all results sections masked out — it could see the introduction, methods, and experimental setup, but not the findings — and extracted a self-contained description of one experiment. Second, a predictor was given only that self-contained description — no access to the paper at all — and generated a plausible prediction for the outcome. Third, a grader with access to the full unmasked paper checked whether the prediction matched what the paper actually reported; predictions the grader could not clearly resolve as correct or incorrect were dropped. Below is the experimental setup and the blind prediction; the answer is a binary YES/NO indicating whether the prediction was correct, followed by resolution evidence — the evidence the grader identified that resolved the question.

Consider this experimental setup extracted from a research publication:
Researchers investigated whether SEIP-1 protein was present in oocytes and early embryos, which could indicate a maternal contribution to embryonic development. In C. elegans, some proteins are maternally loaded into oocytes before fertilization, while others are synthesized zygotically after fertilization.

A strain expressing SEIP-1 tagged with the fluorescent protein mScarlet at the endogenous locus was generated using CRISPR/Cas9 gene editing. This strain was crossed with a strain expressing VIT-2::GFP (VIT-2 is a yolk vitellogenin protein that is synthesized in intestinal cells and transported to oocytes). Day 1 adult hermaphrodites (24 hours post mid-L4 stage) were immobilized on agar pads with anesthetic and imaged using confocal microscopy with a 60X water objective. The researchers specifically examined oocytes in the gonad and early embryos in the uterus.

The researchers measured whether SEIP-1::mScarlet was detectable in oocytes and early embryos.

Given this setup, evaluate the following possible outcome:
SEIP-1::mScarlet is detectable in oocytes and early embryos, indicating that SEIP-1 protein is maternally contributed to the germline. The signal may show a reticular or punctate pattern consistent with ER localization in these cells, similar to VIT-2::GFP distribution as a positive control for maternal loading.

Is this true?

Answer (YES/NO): NO